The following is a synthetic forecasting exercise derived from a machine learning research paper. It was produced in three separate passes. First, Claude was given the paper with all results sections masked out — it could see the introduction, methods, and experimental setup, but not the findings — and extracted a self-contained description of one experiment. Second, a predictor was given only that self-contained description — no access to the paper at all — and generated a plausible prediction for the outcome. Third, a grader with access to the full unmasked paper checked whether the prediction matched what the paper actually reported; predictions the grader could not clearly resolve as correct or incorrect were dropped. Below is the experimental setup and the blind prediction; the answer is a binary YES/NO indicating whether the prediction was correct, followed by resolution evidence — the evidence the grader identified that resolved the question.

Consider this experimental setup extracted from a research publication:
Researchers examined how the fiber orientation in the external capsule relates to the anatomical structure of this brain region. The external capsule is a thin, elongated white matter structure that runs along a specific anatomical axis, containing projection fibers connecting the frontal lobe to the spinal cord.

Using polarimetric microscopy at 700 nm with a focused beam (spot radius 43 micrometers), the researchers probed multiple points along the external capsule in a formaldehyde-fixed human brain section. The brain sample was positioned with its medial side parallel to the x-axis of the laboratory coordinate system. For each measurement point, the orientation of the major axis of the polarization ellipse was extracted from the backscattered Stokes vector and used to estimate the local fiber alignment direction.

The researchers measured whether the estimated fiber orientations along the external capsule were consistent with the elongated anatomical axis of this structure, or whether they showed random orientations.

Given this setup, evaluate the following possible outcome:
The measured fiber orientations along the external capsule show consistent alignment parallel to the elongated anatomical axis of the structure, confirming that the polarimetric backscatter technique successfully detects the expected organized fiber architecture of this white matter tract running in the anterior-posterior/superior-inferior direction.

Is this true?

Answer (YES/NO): YES